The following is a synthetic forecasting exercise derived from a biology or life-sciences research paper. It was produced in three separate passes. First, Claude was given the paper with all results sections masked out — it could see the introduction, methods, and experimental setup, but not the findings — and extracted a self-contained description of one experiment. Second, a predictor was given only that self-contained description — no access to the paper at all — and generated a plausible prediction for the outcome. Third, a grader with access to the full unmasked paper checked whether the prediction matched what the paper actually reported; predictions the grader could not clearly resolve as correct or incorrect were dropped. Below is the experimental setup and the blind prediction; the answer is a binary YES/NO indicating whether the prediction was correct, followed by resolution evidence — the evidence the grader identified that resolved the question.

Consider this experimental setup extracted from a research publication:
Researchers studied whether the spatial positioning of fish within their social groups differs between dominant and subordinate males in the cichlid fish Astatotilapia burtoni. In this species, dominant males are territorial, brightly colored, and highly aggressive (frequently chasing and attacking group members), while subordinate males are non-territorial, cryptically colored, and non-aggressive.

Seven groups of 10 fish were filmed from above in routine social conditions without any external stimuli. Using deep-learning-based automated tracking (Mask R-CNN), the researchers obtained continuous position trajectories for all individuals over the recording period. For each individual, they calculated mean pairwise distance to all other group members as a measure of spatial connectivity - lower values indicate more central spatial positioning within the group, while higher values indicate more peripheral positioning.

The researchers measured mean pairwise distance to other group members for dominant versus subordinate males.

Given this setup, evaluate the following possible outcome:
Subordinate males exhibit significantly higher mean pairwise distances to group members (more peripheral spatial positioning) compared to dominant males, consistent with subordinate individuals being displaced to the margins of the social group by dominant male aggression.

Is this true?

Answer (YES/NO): NO